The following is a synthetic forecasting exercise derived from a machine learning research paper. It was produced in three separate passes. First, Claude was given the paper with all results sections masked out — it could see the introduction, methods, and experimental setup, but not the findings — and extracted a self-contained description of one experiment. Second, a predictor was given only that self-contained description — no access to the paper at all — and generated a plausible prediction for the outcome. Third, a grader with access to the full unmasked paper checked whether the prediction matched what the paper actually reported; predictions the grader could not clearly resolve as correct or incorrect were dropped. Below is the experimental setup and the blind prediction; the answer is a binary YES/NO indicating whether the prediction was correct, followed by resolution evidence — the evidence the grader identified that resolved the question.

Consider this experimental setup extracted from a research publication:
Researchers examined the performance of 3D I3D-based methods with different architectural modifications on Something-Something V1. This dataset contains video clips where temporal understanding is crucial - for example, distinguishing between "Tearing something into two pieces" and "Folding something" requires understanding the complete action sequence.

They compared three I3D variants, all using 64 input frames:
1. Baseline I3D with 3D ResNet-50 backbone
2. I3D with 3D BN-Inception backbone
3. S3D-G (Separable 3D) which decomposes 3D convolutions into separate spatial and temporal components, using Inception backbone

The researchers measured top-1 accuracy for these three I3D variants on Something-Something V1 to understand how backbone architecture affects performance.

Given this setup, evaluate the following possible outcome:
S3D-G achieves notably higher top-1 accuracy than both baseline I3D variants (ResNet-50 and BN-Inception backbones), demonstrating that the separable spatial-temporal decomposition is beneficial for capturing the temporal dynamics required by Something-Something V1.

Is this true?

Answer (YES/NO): YES